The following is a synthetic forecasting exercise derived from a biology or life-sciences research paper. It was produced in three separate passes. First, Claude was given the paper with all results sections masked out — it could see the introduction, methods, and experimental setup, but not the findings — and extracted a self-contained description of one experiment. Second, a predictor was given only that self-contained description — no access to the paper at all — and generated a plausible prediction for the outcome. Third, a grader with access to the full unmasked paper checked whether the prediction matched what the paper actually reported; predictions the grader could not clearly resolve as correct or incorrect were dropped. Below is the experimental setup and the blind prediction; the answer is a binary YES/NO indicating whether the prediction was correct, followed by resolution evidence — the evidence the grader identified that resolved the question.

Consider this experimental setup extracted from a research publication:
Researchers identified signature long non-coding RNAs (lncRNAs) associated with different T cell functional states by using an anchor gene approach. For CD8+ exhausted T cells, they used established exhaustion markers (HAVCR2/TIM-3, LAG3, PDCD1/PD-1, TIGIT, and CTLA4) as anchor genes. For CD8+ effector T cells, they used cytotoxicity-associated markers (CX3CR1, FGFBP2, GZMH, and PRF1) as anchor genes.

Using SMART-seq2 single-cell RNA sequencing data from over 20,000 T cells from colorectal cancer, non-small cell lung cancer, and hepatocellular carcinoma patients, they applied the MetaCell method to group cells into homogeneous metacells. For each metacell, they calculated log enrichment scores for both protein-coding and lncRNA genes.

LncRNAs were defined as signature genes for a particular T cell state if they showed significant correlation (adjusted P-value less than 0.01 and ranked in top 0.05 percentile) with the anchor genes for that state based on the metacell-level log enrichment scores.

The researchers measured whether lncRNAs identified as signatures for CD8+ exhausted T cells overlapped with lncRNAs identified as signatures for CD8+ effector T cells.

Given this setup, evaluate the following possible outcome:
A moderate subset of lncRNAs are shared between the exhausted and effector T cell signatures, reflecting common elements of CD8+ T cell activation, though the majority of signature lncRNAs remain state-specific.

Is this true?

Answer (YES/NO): NO